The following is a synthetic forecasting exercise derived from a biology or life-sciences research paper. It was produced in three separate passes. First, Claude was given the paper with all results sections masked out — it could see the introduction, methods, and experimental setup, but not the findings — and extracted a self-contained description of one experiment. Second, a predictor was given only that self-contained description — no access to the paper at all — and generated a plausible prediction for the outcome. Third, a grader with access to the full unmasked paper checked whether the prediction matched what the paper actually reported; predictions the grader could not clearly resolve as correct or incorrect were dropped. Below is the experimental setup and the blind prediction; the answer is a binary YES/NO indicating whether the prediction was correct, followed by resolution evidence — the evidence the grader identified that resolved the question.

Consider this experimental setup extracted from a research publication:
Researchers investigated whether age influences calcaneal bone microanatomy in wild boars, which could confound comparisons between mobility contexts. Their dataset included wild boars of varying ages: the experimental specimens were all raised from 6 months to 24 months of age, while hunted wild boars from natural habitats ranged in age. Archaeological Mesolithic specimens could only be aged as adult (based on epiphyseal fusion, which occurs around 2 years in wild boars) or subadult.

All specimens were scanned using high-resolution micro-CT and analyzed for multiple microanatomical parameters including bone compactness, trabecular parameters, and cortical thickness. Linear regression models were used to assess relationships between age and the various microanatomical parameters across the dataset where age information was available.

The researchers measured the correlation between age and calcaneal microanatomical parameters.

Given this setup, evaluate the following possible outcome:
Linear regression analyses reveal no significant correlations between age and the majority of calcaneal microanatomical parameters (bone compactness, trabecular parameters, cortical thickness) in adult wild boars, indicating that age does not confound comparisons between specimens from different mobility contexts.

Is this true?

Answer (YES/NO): NO